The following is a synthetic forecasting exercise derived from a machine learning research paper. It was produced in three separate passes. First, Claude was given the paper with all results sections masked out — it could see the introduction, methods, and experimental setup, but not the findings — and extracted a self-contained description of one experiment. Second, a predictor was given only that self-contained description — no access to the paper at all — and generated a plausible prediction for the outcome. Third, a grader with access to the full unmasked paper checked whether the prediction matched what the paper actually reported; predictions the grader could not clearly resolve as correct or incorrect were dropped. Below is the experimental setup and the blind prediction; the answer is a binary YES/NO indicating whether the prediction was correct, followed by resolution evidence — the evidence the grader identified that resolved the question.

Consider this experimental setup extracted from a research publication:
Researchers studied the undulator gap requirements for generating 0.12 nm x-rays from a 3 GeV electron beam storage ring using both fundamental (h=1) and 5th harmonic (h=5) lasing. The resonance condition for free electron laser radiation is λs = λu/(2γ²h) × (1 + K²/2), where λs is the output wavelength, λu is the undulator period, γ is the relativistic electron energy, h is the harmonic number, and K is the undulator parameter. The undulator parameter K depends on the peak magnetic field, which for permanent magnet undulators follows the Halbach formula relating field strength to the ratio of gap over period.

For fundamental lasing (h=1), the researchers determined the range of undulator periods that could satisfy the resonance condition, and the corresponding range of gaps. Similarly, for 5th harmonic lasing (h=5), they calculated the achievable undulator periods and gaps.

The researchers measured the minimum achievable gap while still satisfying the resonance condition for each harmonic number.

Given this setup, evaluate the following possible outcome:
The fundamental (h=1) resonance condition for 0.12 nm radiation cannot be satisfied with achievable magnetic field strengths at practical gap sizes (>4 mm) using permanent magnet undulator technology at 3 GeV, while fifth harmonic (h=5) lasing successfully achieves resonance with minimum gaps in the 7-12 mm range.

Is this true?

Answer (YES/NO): NO